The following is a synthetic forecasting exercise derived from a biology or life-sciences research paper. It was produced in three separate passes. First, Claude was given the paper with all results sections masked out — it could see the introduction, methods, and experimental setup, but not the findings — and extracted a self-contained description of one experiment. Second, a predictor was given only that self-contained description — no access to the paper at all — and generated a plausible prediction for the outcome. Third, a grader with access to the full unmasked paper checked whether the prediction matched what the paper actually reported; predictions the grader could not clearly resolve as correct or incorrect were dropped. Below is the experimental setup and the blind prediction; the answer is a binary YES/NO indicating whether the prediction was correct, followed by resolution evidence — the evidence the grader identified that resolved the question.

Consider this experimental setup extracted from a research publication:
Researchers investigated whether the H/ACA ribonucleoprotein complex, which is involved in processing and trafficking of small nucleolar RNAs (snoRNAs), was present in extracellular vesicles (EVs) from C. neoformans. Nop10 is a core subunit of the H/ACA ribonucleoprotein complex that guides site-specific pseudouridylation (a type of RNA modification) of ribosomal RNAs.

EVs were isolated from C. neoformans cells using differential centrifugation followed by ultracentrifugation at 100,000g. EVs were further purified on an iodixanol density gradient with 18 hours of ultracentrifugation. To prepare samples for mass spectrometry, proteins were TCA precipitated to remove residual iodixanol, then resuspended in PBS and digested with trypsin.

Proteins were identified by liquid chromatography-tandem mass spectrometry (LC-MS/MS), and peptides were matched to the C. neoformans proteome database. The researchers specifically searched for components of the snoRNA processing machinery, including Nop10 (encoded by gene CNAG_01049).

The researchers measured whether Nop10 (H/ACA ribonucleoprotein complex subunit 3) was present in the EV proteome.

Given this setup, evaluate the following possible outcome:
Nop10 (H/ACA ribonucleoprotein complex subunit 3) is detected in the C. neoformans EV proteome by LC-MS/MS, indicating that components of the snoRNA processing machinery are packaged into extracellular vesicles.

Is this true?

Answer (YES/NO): YES